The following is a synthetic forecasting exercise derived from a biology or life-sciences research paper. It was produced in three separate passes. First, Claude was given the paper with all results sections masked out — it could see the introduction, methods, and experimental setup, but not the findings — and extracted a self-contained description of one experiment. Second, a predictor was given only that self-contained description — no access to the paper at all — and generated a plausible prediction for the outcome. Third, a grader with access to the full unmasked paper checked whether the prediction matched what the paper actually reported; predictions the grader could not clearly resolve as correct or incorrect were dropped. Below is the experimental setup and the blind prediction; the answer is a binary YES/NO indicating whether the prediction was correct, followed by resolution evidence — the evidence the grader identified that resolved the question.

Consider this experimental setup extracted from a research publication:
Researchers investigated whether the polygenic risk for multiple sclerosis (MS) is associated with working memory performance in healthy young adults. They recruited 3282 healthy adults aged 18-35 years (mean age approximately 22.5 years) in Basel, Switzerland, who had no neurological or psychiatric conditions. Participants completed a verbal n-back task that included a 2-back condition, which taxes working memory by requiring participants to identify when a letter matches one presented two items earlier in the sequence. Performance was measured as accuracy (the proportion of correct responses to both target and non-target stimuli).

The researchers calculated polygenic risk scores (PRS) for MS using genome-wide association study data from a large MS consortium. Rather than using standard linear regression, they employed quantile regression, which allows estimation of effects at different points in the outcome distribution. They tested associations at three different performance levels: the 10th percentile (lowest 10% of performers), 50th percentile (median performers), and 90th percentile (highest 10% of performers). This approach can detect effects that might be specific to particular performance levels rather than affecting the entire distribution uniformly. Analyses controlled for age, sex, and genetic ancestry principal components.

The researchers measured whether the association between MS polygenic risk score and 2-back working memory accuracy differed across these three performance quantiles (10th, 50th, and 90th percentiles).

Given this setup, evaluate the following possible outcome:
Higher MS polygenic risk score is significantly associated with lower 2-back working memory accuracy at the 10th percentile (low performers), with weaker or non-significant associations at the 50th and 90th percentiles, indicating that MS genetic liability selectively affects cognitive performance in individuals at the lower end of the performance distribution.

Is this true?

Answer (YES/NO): YES